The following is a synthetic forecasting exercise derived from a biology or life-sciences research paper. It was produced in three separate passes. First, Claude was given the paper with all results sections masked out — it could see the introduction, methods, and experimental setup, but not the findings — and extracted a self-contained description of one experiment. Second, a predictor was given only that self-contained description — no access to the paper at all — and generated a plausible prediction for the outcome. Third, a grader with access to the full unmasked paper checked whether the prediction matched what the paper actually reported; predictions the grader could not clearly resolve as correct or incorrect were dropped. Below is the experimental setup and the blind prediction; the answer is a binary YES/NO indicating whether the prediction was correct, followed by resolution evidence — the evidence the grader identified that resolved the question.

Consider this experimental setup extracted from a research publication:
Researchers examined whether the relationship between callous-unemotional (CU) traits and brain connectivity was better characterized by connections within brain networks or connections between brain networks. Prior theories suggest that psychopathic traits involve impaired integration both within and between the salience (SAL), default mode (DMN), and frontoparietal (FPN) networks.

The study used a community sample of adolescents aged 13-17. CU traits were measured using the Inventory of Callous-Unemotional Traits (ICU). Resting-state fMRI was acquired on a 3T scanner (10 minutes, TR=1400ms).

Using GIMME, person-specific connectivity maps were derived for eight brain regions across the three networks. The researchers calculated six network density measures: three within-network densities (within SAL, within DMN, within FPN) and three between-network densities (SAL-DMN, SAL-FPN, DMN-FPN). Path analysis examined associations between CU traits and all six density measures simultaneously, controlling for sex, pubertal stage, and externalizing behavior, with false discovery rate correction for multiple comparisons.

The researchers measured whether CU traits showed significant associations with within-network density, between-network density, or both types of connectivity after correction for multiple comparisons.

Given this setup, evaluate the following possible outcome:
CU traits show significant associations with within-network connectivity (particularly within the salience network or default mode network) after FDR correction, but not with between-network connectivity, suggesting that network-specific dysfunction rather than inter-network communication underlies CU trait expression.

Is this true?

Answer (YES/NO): NO